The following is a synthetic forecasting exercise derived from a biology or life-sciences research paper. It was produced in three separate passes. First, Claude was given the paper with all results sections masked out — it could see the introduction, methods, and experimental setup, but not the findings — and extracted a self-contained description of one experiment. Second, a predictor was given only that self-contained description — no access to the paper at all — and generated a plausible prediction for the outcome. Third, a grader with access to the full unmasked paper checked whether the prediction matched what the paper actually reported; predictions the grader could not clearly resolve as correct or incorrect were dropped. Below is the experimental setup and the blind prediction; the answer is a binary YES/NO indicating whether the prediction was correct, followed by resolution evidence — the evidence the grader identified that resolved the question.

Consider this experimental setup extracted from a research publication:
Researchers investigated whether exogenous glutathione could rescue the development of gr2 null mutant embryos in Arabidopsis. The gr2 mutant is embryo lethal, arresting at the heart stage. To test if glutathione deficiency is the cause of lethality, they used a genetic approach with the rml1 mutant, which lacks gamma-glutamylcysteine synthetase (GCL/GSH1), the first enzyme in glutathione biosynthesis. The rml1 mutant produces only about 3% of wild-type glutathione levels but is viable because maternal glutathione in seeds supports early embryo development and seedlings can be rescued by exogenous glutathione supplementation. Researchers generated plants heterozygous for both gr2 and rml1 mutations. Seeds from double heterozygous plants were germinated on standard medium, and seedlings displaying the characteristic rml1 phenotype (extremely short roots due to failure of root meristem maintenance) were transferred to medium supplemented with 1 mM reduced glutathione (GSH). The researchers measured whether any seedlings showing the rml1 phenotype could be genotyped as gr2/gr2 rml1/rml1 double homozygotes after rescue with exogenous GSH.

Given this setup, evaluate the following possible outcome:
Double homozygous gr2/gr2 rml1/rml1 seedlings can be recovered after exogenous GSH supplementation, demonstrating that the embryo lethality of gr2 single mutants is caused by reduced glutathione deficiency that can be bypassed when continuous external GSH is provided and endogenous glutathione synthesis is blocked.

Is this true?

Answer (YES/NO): NO